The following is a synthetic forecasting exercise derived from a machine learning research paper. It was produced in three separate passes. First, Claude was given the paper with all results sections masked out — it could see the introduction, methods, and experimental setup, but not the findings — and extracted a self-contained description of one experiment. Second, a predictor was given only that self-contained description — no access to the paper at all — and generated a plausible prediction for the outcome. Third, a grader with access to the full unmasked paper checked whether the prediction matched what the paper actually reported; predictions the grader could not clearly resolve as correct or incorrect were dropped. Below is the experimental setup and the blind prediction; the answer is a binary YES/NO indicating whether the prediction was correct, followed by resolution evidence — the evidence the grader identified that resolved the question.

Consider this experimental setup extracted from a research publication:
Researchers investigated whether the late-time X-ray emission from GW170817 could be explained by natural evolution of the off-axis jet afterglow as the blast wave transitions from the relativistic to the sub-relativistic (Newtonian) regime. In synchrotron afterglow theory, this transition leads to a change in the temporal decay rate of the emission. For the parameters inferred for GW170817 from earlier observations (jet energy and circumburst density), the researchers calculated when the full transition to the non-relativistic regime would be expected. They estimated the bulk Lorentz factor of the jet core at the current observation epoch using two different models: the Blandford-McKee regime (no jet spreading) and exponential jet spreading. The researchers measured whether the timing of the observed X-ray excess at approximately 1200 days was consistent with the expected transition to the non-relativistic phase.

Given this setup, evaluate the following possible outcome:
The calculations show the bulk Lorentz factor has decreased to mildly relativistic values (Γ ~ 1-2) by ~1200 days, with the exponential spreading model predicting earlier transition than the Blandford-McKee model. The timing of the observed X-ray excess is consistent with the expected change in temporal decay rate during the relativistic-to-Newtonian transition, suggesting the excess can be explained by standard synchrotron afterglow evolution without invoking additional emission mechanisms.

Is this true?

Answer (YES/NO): NO